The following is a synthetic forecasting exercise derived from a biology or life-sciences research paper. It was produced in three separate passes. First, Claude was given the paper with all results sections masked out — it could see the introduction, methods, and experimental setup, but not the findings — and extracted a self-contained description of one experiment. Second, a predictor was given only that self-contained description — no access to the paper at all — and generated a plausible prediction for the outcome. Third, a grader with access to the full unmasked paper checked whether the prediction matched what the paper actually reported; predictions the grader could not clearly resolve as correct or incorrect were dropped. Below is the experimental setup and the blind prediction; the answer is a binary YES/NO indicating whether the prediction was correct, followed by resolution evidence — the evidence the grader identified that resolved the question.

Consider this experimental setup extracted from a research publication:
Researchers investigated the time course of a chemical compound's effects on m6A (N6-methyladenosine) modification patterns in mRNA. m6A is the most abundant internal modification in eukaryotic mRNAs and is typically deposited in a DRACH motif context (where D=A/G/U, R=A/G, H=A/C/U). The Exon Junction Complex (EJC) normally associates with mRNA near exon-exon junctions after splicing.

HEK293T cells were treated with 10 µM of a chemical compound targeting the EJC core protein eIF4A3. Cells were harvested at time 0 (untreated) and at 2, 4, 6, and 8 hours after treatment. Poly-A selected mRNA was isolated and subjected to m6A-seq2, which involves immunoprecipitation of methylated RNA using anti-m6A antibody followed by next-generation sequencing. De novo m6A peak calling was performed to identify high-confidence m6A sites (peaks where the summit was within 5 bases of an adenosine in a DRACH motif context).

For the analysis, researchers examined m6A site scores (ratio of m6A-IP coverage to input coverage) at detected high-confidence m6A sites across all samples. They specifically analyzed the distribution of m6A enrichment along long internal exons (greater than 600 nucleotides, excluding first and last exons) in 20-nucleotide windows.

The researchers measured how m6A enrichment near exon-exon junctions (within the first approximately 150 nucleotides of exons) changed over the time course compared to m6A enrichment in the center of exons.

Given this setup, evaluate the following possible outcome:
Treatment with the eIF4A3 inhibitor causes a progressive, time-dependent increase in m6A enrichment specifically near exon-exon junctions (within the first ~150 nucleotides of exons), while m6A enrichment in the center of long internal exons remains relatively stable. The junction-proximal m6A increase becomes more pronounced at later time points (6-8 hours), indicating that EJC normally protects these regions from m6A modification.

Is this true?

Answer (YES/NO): YES